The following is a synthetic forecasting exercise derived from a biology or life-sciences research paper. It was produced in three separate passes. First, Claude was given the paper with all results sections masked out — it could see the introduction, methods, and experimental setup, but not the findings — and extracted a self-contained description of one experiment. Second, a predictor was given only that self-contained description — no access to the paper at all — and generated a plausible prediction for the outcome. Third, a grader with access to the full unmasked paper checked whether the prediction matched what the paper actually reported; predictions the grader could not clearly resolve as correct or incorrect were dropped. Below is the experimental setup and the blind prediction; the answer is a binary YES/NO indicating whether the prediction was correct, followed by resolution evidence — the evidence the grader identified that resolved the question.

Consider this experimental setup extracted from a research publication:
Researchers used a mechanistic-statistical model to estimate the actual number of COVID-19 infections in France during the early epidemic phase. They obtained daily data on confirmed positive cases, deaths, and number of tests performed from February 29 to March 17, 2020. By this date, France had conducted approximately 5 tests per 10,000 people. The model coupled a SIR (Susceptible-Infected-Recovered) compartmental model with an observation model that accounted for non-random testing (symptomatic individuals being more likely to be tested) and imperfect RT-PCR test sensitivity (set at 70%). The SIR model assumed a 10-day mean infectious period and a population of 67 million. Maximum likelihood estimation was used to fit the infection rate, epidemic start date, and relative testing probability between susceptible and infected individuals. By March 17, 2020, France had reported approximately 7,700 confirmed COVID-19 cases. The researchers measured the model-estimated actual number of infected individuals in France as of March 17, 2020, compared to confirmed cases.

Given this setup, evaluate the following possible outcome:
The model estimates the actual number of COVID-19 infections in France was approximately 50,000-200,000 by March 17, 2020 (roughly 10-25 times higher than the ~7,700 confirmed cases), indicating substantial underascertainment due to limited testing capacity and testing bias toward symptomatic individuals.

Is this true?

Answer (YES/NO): NO